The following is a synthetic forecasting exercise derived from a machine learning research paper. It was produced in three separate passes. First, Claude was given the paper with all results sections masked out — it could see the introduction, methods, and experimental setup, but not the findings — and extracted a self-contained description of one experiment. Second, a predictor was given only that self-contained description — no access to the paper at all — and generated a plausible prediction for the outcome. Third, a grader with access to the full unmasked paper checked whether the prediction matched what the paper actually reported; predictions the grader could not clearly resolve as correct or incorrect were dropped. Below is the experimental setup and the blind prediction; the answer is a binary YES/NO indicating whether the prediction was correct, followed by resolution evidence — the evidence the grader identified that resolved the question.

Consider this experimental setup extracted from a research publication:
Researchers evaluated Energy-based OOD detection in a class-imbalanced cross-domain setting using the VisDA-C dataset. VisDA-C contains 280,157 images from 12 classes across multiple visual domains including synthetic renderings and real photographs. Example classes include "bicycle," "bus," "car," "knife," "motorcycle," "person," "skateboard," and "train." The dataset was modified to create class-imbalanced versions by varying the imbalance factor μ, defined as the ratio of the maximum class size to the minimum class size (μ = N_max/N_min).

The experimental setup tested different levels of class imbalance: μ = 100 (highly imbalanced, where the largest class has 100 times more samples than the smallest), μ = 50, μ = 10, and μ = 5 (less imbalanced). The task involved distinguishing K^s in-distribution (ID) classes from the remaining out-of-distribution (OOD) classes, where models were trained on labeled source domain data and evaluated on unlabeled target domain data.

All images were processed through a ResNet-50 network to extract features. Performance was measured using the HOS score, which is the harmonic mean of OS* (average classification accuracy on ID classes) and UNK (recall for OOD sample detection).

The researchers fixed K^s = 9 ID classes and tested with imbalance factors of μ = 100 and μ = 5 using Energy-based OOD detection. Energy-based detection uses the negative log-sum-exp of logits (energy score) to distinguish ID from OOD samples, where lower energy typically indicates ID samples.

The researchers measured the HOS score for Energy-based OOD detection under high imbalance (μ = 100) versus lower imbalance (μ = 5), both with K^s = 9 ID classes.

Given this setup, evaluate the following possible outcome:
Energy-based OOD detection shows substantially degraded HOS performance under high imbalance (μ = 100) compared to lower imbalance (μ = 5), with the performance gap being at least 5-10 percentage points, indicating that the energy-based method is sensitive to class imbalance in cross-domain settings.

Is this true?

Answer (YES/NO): NO